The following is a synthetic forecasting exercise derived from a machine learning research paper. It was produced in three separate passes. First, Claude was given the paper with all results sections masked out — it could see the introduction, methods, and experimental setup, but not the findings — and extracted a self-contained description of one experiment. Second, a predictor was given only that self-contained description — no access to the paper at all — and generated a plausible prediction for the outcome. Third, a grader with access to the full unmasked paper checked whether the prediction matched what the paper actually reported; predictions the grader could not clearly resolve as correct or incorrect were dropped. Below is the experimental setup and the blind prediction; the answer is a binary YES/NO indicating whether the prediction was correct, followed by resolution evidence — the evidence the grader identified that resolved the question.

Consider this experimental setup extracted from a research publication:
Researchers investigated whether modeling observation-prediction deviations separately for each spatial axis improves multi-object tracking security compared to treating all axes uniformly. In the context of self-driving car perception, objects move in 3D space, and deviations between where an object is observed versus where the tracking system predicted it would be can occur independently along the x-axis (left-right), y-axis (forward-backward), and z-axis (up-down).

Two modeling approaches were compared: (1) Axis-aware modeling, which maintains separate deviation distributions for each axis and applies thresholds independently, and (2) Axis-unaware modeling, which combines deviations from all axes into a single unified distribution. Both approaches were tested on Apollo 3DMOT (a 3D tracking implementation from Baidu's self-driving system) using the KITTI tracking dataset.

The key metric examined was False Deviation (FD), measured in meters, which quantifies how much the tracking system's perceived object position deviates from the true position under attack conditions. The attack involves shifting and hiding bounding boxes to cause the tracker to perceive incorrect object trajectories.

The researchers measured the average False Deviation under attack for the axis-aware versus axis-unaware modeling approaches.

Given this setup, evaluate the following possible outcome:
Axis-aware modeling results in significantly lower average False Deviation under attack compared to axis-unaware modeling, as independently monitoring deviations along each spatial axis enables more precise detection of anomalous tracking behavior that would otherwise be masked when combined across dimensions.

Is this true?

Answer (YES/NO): YES